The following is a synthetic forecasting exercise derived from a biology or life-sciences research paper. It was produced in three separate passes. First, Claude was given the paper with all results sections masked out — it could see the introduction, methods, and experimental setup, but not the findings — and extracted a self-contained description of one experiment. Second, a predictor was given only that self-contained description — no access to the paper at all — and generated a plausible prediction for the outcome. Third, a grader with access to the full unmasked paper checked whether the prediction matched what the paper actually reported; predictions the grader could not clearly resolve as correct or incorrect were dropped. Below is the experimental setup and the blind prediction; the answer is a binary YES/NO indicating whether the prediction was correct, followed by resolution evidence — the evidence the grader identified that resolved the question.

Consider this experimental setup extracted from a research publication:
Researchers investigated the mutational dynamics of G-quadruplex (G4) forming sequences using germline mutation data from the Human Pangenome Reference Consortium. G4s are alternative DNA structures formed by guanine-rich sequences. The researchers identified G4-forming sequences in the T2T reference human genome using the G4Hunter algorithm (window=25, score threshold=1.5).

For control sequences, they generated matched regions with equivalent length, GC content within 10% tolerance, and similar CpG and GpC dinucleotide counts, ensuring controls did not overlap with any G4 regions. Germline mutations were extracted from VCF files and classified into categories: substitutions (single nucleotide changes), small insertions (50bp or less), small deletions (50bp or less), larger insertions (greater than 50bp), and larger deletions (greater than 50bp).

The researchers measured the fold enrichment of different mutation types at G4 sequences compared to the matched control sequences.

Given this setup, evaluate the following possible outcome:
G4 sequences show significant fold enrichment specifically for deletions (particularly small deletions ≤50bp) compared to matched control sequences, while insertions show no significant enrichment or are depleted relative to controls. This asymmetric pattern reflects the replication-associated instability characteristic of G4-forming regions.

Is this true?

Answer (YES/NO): NO